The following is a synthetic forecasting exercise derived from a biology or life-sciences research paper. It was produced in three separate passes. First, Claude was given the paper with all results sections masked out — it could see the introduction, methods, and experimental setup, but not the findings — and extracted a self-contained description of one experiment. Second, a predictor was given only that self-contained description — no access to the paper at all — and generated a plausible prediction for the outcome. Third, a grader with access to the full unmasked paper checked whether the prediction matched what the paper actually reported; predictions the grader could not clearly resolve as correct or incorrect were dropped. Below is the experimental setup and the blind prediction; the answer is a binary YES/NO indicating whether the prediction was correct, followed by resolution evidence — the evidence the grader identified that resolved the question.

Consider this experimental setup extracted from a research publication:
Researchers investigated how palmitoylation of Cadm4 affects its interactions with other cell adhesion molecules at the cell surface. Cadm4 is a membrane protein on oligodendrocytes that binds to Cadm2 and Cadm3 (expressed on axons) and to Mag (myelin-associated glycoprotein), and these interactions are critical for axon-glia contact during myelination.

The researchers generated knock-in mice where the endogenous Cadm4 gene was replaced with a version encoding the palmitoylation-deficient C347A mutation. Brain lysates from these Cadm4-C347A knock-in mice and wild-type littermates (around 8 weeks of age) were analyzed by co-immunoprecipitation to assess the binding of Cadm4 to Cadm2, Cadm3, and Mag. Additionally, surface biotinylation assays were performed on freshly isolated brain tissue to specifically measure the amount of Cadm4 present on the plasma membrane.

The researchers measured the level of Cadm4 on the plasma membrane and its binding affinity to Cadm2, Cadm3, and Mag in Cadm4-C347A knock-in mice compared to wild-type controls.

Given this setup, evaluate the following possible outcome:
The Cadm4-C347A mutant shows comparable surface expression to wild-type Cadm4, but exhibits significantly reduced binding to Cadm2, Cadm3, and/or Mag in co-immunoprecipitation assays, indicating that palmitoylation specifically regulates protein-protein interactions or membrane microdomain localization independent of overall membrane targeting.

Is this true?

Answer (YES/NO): NO